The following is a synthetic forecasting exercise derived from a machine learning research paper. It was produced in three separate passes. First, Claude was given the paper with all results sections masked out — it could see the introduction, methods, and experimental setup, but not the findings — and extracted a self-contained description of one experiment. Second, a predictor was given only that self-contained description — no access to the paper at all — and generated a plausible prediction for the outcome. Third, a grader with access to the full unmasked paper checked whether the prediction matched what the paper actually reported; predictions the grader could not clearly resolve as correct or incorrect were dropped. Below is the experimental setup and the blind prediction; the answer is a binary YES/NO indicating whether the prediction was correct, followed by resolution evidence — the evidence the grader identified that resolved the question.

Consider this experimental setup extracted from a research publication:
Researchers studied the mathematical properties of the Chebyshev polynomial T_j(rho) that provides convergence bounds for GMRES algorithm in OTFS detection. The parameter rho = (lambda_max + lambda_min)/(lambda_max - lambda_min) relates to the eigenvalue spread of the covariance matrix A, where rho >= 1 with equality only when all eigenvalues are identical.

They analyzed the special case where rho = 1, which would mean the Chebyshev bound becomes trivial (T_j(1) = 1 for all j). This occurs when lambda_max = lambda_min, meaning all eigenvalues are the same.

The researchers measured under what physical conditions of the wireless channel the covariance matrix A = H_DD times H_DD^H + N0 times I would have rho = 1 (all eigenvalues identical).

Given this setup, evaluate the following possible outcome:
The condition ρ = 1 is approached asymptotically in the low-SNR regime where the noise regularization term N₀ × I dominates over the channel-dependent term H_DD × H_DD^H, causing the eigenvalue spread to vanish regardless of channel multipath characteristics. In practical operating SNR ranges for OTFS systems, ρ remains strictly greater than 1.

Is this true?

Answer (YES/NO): NO